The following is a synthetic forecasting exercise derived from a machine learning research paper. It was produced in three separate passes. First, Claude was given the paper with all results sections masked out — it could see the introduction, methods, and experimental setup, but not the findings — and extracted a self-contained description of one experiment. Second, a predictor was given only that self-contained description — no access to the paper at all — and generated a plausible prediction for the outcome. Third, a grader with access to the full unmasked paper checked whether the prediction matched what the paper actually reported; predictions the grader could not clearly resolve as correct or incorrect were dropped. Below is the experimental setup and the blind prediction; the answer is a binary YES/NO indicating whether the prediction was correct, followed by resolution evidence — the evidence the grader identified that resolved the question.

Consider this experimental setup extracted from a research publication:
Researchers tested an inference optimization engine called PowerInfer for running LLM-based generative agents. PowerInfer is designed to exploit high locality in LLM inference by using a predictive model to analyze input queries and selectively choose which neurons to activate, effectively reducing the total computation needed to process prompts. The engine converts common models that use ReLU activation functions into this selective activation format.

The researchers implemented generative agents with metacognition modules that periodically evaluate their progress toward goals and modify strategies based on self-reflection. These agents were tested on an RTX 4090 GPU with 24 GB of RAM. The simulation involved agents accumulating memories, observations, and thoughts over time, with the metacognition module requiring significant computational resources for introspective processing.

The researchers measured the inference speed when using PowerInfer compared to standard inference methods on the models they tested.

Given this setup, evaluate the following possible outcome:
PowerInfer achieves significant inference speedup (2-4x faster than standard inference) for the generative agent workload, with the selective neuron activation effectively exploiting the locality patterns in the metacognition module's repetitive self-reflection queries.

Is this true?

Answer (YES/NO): NO